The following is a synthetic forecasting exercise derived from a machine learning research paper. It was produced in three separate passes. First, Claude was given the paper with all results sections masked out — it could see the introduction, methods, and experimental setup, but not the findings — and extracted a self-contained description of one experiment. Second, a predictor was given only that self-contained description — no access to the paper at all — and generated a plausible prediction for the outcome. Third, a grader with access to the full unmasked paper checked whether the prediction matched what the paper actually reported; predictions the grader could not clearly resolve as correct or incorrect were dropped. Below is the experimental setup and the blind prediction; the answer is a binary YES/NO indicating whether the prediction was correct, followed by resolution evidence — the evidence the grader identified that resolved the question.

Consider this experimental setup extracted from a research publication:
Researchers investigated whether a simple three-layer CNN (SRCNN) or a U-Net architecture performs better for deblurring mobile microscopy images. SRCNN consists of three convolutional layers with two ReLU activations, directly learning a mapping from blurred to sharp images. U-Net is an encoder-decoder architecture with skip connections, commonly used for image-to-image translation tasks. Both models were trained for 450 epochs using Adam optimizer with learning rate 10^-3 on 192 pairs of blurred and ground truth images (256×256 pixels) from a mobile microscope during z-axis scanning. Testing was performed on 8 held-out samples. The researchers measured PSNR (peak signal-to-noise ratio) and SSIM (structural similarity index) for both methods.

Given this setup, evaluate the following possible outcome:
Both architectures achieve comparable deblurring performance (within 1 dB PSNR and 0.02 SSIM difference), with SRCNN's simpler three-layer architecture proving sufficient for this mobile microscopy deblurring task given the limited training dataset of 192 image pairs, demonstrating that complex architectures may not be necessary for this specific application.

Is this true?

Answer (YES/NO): NO